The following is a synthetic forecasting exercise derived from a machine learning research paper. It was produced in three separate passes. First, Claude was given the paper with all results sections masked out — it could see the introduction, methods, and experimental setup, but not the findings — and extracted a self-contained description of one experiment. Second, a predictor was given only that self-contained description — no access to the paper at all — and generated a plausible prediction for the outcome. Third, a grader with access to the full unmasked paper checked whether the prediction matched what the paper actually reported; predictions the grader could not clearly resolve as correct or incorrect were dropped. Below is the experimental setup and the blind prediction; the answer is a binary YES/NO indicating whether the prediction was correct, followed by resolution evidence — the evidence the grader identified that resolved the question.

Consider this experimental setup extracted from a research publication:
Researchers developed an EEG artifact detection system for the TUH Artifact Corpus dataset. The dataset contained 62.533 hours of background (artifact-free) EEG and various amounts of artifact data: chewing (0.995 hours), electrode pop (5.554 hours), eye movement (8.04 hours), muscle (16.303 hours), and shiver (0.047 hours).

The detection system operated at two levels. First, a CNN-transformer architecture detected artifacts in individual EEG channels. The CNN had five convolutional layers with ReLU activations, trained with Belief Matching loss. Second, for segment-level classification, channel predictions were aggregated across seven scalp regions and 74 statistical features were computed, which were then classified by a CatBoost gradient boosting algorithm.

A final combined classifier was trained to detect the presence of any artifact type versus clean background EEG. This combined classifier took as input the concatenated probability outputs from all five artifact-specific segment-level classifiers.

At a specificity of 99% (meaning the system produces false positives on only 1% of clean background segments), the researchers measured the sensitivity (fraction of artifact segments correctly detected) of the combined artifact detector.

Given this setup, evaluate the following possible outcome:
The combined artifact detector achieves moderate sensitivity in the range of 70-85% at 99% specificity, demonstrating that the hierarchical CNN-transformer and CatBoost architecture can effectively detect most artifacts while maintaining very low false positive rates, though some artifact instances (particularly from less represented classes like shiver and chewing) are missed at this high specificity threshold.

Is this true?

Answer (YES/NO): NO